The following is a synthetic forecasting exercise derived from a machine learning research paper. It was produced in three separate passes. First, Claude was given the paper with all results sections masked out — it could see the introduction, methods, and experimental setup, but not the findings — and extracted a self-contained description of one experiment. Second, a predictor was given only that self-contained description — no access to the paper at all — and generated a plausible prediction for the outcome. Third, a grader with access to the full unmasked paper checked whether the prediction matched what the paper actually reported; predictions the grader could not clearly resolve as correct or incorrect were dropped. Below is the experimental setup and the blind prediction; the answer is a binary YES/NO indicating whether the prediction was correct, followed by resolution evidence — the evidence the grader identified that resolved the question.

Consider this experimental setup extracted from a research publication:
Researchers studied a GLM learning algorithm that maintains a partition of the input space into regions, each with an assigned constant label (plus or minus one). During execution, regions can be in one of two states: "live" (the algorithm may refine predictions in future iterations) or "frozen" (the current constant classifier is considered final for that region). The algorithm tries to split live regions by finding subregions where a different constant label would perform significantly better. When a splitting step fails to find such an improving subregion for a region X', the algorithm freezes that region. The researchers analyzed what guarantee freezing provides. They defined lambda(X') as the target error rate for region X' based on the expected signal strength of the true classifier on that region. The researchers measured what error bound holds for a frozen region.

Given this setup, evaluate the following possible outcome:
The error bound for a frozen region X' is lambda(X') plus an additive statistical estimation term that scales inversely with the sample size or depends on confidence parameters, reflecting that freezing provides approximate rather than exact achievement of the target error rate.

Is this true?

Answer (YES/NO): NO